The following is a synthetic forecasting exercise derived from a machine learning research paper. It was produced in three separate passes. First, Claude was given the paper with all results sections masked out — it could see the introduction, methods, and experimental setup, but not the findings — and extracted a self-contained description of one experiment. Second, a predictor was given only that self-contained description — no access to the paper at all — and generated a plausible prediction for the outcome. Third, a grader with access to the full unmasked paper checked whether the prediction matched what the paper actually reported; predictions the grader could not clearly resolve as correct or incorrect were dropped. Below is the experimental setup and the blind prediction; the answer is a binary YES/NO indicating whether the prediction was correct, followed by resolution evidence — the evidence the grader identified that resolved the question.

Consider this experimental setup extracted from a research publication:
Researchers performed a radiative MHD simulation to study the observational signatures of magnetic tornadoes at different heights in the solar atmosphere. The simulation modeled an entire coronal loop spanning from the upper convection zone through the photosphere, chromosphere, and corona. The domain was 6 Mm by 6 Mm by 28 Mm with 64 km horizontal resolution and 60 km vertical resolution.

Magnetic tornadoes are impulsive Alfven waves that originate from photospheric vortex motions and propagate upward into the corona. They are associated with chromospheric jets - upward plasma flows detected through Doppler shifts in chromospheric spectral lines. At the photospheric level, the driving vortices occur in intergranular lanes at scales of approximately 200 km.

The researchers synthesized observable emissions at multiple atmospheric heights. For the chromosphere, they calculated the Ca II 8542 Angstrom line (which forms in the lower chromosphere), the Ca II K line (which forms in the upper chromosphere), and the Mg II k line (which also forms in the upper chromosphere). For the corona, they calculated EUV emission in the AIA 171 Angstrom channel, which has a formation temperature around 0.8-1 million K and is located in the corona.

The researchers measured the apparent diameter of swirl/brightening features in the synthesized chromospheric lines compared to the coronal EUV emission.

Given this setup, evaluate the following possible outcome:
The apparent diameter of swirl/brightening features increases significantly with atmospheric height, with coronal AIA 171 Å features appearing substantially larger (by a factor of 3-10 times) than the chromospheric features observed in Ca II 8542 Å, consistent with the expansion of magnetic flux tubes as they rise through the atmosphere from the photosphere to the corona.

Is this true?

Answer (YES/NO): NO